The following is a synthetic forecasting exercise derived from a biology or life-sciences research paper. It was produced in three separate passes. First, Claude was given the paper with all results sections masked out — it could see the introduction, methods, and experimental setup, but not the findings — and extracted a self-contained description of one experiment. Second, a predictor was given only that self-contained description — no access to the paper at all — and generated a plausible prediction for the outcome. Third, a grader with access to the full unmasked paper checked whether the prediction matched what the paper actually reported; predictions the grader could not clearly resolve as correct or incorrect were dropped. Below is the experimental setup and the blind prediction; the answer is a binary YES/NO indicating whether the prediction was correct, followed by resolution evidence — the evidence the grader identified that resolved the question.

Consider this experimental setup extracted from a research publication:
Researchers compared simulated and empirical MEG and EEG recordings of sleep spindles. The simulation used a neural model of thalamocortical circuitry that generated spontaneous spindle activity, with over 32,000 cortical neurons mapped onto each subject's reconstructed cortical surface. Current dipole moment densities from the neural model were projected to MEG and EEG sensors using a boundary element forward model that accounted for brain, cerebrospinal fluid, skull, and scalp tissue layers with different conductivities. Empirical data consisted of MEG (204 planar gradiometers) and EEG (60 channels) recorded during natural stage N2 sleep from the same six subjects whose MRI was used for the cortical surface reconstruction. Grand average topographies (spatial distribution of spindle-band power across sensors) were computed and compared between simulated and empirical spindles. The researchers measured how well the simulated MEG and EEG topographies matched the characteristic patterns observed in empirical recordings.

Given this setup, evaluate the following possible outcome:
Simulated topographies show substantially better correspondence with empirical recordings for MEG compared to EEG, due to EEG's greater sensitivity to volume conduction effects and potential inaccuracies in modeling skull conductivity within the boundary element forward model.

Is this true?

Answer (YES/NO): YES